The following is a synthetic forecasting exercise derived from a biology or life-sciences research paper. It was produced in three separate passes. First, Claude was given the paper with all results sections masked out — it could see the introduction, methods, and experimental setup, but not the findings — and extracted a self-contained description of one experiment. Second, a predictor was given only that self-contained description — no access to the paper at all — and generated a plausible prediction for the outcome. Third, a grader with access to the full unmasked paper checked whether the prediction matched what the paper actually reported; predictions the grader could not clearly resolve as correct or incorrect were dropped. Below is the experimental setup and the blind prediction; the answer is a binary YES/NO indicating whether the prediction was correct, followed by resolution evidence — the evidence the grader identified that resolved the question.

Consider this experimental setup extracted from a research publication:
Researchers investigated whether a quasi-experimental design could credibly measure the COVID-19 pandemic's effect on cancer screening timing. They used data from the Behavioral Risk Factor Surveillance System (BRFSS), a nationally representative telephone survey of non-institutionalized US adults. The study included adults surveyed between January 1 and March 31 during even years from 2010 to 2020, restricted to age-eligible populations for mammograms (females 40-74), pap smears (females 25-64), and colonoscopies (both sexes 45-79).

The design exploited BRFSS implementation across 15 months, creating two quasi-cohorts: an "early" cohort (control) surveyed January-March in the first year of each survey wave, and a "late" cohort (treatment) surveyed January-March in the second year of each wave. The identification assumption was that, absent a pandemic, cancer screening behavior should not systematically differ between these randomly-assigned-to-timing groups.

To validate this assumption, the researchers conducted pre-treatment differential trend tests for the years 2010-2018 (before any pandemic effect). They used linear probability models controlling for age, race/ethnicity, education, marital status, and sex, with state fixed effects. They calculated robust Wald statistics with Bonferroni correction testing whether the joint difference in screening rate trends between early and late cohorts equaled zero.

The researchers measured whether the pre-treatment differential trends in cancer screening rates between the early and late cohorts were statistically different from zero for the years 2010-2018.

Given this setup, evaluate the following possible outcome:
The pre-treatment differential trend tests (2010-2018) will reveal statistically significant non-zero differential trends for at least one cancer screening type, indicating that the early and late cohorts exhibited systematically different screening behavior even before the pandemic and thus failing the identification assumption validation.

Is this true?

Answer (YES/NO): YES